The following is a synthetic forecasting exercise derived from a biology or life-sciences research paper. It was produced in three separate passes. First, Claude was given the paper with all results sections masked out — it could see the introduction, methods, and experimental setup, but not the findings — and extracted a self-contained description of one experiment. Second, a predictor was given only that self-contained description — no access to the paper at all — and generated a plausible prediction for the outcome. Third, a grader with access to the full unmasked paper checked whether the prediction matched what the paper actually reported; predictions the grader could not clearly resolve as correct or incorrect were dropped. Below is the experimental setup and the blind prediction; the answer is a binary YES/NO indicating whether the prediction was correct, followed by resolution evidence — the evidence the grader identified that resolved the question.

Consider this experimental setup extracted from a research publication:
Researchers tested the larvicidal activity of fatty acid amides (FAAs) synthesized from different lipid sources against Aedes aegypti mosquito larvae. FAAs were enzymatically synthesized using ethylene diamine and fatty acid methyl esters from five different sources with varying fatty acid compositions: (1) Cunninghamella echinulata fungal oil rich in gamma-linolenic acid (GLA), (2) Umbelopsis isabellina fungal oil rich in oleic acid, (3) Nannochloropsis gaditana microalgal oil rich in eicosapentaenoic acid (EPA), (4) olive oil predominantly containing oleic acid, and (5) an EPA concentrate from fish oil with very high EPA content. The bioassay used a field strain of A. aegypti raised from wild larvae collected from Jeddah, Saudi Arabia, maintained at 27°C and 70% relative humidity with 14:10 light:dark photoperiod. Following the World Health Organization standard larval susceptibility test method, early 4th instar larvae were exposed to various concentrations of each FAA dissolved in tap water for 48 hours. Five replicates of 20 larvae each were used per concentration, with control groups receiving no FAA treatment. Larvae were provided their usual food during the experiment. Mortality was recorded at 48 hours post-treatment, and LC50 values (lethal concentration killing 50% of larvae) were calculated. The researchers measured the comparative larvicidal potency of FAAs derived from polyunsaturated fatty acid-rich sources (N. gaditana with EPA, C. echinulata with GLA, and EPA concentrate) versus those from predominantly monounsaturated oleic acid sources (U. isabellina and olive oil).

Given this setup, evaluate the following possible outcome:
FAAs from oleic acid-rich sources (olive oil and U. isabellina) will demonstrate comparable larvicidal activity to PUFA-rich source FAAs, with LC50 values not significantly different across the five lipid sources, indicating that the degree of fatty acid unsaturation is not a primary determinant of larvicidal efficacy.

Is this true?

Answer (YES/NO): NO